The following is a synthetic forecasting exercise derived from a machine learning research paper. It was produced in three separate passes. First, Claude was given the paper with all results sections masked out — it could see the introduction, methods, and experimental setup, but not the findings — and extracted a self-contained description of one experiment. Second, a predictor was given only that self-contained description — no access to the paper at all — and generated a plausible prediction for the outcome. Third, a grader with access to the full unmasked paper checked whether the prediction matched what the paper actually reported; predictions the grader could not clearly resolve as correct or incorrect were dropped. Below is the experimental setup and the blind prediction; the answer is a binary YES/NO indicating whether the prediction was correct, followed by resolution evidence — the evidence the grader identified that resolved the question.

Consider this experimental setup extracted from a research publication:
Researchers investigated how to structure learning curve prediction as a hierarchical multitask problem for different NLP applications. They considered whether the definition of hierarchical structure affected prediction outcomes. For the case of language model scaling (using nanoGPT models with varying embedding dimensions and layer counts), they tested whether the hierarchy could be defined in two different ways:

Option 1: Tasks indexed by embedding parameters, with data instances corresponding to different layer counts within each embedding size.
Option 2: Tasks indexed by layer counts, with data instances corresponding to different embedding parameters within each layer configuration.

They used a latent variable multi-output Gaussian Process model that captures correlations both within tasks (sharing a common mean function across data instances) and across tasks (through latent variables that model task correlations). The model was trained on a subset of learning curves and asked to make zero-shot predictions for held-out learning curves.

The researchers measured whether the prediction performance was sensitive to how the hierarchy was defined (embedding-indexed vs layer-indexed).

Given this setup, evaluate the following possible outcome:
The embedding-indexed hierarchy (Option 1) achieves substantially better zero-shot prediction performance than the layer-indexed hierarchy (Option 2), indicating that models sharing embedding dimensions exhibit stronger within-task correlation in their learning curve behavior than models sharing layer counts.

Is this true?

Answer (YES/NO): NO